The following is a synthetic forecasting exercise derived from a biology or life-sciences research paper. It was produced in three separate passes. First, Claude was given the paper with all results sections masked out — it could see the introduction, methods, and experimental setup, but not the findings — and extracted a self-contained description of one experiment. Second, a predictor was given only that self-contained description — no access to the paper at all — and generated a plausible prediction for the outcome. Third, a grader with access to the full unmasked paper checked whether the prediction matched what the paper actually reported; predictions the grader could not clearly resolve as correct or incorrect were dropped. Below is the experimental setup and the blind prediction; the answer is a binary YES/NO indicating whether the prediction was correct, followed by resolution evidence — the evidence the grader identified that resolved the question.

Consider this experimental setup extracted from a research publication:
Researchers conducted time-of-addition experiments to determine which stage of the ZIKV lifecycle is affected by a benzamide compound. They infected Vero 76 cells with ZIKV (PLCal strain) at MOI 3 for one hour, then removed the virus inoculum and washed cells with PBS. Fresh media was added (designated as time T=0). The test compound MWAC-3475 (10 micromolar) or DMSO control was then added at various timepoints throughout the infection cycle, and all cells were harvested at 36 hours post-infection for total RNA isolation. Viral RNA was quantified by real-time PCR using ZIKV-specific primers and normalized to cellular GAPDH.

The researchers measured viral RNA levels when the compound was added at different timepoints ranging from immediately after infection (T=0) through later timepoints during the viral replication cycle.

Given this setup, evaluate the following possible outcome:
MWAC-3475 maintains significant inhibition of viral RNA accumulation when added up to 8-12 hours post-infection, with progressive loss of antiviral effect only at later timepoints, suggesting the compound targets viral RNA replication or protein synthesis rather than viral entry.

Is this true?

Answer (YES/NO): YES